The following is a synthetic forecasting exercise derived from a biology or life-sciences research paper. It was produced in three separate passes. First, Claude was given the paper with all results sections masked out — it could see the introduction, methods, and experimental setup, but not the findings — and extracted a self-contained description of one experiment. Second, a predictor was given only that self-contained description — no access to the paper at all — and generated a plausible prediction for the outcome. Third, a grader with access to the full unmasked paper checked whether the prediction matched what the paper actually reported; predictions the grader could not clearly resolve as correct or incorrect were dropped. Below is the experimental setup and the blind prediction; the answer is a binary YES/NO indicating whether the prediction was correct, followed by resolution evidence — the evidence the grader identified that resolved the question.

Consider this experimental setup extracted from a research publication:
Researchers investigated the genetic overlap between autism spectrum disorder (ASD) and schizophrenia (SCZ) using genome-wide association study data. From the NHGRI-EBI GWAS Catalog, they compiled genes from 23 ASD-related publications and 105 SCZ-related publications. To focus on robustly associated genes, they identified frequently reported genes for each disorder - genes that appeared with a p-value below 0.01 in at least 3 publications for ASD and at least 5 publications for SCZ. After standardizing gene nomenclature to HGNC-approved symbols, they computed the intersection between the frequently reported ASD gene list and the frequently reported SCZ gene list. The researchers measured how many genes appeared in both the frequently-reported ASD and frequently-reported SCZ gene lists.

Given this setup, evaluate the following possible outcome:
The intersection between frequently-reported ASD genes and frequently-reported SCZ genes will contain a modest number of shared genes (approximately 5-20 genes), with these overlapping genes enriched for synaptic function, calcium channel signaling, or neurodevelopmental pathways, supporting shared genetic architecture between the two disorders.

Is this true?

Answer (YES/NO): YES